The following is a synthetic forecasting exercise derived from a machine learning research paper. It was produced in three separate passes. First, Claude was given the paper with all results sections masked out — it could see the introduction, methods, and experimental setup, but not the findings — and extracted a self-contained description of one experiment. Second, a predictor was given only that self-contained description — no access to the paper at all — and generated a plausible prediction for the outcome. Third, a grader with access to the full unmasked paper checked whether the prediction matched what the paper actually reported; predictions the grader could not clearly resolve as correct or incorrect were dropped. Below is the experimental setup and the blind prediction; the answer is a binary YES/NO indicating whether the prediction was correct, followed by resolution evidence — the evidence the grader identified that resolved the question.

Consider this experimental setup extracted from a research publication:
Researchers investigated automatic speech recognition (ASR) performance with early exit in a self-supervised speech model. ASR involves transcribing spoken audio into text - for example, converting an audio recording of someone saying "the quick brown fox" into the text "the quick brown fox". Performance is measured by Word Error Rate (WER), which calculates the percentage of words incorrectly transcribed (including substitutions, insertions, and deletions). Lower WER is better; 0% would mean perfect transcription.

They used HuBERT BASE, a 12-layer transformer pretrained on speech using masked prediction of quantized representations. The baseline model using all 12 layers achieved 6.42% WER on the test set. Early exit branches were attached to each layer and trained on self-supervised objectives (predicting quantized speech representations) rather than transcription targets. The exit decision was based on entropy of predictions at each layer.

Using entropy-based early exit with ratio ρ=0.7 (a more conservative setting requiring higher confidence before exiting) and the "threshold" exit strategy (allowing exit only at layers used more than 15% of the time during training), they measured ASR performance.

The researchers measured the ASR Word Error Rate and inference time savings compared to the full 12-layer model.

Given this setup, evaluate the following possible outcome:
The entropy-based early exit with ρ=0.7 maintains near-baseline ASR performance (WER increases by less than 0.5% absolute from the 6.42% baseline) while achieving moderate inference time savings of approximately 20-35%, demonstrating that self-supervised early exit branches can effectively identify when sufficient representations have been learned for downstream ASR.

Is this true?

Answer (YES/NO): NO